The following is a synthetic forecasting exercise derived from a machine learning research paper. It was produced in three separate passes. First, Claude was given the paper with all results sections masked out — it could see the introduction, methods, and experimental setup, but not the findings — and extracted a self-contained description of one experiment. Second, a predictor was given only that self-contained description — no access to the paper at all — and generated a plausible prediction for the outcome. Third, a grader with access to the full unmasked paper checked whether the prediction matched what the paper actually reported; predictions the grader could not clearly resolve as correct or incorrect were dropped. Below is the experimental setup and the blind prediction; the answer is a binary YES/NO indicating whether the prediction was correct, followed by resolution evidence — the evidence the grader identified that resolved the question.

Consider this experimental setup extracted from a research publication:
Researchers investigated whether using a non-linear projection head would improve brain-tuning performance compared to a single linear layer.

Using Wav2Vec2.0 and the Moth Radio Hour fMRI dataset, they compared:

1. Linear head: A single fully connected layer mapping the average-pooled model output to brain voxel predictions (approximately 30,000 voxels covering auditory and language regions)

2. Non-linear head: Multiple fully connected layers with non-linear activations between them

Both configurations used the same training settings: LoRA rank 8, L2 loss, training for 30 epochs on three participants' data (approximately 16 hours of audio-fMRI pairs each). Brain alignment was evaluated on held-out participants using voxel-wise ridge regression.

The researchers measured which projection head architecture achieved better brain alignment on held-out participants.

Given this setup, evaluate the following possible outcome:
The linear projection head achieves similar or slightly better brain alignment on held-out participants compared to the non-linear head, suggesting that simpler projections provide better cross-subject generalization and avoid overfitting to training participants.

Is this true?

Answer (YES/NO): YES